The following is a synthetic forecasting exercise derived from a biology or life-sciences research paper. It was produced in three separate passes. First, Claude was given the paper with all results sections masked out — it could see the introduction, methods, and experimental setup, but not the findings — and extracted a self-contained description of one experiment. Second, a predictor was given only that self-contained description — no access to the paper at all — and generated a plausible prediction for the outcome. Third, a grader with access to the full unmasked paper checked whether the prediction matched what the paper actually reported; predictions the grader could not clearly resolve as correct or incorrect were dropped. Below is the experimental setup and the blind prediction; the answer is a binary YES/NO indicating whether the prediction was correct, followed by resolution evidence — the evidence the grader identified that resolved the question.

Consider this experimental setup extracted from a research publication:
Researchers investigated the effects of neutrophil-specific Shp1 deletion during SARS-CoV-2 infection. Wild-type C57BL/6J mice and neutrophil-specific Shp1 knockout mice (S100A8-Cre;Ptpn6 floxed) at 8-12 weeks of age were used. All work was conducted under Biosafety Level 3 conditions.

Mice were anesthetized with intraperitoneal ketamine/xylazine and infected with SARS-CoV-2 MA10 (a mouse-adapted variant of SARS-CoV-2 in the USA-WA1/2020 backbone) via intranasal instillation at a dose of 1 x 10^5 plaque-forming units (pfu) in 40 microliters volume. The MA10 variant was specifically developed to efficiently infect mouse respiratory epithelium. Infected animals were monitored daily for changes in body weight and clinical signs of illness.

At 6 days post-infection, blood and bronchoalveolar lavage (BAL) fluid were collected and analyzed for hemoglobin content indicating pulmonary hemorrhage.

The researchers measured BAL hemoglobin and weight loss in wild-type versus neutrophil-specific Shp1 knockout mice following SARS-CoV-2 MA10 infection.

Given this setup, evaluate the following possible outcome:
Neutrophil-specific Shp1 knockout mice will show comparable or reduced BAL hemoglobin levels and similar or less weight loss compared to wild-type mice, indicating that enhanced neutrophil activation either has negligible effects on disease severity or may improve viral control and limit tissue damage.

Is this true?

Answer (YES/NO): NO